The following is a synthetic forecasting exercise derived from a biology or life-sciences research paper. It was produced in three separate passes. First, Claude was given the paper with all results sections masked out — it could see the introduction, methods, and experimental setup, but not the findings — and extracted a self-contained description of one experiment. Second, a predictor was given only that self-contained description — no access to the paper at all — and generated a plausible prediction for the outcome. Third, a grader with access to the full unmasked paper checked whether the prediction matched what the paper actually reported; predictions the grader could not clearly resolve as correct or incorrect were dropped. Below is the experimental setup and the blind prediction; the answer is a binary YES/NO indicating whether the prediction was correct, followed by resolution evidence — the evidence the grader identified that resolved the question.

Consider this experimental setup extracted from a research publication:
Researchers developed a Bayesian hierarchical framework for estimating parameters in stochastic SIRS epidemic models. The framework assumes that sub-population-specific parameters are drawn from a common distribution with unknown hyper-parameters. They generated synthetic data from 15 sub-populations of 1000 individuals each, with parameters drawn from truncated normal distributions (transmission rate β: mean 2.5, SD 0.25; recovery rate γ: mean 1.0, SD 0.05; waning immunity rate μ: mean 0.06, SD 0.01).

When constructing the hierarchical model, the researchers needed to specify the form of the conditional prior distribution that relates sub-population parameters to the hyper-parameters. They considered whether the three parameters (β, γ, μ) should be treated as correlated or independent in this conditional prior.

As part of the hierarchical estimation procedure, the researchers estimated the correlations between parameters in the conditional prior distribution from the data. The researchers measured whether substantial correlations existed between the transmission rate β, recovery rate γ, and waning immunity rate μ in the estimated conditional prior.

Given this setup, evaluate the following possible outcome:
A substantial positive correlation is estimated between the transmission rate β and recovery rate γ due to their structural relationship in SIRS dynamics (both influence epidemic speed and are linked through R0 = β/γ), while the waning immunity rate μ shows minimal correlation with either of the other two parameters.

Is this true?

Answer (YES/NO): NO